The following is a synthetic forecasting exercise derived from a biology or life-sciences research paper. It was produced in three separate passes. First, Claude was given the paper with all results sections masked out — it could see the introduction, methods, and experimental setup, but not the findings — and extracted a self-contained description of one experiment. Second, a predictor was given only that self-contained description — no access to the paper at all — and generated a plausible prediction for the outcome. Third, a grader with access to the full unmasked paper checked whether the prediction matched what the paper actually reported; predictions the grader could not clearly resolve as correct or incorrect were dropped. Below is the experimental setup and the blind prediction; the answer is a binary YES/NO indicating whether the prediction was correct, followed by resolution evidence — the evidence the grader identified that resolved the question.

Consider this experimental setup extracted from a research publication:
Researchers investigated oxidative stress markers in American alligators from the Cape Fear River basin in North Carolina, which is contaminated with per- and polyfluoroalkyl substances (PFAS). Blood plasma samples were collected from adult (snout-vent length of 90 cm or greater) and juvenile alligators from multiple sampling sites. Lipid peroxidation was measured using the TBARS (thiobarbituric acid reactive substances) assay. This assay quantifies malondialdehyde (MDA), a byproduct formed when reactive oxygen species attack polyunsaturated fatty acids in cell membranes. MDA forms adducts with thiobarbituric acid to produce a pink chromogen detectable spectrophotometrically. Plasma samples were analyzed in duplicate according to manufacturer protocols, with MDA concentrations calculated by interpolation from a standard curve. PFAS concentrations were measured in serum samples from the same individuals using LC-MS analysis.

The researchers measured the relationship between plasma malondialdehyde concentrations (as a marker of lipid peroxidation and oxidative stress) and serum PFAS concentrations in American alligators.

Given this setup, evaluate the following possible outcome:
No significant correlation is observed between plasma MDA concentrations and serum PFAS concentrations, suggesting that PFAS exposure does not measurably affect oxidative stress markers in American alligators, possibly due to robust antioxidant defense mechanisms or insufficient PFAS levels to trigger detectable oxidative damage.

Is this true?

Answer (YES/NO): YES